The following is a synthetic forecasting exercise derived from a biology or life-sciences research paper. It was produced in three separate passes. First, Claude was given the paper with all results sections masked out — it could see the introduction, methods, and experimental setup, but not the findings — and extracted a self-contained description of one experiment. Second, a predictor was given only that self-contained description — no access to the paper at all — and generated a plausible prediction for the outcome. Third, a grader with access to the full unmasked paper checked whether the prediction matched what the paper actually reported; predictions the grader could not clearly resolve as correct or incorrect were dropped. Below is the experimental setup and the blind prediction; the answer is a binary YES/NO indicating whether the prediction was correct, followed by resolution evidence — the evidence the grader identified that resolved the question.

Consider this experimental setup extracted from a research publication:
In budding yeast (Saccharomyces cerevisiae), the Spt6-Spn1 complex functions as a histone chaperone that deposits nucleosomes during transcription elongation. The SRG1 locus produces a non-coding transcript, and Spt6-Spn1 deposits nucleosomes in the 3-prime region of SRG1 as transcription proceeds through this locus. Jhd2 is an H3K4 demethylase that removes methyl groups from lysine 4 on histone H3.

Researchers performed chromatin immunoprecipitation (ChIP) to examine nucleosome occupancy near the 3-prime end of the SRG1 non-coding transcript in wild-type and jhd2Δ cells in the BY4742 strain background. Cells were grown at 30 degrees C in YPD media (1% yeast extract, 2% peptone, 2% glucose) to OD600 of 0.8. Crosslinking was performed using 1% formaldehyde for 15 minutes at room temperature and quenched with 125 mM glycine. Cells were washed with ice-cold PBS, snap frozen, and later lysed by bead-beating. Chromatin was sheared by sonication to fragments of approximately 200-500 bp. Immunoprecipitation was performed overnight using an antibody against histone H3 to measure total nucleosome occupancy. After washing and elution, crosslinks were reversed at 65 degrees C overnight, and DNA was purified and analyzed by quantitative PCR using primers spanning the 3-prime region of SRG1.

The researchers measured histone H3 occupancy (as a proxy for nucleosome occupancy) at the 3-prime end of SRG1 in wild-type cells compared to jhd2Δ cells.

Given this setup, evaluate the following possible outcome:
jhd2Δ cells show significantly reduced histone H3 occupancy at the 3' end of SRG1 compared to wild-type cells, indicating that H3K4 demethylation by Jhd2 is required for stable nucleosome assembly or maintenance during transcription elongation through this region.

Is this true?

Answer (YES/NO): NO